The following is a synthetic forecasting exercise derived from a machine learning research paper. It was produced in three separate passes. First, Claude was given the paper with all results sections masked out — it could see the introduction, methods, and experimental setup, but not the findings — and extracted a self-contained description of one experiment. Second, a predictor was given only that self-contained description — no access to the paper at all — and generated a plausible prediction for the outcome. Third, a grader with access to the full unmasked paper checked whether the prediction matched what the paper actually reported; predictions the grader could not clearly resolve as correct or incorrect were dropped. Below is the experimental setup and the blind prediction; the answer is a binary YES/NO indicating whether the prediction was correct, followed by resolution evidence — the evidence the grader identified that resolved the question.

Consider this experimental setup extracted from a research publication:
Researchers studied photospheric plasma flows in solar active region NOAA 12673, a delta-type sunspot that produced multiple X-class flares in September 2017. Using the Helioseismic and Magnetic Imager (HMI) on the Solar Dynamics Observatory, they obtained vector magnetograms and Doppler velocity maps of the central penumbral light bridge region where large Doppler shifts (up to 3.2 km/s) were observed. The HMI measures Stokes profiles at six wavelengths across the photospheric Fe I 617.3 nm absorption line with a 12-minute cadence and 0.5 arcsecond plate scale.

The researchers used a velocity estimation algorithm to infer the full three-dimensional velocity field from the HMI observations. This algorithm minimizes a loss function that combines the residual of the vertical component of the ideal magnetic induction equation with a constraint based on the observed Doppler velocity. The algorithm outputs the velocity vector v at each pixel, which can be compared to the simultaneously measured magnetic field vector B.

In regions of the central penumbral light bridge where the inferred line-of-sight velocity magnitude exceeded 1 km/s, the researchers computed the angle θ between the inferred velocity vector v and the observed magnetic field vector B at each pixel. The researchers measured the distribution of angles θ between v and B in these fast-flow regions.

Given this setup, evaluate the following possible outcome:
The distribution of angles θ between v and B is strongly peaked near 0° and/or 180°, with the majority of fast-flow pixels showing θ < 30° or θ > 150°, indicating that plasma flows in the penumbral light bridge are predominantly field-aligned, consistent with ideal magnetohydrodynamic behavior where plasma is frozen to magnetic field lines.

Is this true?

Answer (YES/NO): YES